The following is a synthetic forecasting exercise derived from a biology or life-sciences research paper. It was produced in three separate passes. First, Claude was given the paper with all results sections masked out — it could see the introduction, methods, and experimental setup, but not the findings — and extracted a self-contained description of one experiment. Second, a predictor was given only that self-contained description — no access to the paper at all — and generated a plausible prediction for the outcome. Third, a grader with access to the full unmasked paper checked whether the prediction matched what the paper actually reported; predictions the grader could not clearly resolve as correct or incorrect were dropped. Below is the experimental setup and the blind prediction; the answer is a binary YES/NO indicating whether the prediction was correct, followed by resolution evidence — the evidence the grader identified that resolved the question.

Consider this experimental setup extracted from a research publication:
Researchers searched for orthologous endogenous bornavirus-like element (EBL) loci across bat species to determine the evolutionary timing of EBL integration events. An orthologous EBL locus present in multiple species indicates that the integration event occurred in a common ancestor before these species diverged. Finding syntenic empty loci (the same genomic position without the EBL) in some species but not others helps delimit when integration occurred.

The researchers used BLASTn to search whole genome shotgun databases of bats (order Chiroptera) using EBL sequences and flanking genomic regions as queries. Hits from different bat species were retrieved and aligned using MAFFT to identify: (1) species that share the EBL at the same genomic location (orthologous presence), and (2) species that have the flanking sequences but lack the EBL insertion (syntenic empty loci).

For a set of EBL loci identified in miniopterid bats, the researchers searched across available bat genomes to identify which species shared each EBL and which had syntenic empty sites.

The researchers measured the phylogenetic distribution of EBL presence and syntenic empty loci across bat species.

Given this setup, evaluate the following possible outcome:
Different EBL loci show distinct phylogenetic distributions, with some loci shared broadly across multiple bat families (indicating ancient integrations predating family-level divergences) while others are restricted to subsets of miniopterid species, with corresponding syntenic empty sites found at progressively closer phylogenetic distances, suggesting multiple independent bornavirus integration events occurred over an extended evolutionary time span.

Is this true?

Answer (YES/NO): NO